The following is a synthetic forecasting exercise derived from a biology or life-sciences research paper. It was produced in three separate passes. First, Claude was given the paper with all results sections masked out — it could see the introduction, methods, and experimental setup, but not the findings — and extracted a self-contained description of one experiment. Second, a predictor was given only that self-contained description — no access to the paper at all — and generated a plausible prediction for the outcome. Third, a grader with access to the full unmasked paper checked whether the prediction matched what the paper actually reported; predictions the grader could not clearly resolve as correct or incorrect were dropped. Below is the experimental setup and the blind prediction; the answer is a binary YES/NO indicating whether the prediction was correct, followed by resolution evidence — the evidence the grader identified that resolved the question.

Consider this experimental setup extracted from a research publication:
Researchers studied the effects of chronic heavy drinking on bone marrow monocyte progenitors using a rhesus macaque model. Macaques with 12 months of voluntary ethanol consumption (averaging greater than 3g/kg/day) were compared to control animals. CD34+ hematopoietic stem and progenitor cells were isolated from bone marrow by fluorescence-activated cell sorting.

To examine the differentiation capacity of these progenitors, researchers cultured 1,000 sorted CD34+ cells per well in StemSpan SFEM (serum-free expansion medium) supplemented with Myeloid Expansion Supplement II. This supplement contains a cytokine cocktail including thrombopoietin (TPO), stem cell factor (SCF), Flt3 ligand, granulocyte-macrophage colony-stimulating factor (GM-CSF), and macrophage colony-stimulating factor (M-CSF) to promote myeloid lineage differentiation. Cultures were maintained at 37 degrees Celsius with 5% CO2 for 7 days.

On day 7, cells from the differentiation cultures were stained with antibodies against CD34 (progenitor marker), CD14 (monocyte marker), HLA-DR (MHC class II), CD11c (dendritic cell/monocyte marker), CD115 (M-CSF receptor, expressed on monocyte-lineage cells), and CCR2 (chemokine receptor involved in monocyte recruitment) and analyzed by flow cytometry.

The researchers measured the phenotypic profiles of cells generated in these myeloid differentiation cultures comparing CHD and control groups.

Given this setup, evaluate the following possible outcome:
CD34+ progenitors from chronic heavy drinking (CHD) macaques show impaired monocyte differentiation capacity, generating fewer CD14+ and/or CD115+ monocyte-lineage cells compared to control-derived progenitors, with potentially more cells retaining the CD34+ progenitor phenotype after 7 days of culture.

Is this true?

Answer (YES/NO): YES